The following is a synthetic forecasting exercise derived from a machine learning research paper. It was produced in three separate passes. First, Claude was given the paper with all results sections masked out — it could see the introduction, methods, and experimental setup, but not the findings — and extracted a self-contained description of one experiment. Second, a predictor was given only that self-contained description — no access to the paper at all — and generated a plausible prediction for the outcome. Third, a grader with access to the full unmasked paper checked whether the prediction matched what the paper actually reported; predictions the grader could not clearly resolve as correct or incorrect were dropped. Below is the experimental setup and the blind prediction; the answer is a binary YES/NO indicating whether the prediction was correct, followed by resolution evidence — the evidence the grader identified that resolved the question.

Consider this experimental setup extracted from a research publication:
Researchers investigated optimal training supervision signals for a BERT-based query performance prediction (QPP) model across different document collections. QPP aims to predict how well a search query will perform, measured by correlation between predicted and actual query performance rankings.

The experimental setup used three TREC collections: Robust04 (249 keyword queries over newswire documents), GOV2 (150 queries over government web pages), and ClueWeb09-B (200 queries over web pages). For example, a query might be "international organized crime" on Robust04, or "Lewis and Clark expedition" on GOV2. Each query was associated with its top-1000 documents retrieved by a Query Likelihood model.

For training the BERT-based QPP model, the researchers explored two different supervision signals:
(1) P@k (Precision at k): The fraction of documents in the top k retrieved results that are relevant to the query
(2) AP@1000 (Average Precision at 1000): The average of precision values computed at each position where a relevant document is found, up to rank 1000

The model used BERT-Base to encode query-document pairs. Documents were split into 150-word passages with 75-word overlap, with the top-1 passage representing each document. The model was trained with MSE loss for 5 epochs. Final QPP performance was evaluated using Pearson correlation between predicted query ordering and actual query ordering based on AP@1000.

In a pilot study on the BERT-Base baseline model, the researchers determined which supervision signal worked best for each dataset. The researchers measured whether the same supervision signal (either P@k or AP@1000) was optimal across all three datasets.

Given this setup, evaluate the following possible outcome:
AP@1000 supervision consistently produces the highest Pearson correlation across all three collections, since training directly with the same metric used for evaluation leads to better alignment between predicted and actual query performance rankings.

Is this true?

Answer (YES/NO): NO